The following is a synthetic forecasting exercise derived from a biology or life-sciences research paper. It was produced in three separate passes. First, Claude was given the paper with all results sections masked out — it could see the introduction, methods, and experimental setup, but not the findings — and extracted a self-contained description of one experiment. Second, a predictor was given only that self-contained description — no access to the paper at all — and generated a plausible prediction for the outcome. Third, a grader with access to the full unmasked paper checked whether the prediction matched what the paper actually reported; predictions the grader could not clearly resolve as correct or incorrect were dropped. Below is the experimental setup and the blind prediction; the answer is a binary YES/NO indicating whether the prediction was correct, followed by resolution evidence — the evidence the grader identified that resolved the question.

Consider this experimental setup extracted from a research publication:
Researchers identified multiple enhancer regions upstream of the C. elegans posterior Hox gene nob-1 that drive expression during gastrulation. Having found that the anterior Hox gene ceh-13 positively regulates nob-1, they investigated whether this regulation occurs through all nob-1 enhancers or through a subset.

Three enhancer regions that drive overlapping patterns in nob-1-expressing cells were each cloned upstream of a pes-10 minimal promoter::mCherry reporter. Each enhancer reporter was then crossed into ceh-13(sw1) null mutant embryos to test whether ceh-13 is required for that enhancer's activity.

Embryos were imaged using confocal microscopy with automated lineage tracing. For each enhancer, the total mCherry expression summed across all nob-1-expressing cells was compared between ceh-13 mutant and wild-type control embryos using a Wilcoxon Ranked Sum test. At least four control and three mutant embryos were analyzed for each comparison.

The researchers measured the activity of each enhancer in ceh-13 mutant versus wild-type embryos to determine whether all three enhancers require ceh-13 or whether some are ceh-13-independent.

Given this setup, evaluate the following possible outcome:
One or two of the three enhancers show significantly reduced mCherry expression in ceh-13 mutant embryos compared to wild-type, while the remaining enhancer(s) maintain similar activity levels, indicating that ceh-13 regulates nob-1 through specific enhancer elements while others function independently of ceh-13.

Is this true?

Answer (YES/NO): YES